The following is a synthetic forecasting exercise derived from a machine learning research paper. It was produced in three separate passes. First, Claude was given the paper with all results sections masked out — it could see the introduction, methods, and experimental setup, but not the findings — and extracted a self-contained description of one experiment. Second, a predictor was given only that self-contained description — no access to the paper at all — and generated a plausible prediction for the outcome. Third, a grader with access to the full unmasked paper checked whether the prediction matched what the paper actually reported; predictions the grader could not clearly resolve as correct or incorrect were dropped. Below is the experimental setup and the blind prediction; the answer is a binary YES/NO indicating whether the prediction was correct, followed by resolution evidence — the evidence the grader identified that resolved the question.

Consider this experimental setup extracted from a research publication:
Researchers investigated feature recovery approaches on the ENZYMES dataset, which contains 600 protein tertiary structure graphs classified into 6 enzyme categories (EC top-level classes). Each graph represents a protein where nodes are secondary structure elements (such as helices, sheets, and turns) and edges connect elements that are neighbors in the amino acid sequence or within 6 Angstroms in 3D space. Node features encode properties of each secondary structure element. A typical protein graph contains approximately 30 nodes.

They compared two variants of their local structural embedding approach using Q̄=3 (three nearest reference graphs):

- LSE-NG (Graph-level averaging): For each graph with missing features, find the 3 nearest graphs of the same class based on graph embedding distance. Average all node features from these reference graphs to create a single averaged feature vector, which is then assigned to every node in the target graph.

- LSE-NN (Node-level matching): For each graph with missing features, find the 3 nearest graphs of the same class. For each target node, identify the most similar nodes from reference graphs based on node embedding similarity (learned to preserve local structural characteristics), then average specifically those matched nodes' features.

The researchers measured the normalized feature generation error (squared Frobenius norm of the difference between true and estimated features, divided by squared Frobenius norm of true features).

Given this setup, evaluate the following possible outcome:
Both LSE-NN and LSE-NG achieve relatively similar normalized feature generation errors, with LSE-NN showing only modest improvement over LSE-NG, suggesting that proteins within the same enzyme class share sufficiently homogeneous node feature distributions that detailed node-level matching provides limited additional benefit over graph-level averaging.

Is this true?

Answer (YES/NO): YES